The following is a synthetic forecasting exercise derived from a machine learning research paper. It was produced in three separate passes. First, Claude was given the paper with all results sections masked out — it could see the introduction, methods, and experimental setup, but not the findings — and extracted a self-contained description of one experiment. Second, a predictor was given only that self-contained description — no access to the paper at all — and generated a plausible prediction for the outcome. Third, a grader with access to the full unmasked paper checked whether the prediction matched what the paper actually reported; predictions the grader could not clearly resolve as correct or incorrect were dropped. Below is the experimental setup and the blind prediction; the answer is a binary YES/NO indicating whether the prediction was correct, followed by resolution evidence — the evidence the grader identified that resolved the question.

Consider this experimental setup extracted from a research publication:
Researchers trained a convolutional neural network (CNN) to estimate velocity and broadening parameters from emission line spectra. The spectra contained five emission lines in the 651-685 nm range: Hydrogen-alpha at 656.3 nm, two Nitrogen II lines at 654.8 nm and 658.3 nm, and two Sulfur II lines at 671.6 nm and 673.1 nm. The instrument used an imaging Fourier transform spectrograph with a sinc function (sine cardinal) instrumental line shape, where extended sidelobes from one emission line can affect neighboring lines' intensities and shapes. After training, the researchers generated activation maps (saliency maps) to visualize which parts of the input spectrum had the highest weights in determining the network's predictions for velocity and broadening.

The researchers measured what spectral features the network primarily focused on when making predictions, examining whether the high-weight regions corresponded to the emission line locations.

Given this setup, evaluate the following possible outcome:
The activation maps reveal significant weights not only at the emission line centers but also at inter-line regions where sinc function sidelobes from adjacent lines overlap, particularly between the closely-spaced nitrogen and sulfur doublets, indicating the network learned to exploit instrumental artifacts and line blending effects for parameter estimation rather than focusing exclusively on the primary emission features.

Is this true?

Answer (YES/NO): NO